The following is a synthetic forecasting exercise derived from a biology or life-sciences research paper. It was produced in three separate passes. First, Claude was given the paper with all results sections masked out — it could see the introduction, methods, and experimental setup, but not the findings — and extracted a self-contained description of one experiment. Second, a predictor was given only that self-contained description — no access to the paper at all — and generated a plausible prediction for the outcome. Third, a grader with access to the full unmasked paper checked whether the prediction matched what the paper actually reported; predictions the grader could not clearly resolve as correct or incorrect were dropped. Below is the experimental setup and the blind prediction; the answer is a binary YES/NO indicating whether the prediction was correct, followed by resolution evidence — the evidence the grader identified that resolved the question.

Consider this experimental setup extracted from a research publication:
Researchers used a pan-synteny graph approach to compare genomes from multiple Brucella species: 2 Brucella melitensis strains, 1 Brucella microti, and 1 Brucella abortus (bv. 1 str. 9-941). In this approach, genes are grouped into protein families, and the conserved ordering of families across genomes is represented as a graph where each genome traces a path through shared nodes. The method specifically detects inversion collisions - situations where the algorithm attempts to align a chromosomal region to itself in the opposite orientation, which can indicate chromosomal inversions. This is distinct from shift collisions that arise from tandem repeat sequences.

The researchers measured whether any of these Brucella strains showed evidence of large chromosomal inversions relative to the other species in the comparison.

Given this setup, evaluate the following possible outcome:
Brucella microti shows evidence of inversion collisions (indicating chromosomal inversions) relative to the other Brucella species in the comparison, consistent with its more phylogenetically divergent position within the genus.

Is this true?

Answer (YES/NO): NO